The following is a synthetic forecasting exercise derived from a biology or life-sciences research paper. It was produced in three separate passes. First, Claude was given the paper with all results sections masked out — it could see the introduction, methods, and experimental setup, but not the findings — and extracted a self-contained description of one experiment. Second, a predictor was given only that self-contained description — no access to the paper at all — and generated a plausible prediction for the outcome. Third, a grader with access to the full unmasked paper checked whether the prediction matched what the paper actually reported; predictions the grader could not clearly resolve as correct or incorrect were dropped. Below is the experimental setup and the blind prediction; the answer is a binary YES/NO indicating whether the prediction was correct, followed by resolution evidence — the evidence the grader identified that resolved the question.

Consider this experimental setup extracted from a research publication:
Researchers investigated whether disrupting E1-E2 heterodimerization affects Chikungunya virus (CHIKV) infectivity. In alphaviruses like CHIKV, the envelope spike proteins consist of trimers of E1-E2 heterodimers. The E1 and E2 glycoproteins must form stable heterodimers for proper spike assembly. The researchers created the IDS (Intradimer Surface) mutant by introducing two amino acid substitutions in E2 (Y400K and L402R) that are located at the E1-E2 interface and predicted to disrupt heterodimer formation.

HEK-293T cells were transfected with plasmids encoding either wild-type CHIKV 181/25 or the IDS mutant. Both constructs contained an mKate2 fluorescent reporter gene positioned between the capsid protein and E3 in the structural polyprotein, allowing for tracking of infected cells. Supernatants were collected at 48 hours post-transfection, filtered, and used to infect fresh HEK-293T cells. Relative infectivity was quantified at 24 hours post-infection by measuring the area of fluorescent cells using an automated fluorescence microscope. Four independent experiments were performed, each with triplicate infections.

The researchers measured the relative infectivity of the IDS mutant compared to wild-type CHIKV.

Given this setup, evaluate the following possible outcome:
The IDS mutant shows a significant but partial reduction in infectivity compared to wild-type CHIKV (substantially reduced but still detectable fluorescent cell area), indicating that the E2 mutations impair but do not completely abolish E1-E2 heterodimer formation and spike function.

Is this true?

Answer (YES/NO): YES